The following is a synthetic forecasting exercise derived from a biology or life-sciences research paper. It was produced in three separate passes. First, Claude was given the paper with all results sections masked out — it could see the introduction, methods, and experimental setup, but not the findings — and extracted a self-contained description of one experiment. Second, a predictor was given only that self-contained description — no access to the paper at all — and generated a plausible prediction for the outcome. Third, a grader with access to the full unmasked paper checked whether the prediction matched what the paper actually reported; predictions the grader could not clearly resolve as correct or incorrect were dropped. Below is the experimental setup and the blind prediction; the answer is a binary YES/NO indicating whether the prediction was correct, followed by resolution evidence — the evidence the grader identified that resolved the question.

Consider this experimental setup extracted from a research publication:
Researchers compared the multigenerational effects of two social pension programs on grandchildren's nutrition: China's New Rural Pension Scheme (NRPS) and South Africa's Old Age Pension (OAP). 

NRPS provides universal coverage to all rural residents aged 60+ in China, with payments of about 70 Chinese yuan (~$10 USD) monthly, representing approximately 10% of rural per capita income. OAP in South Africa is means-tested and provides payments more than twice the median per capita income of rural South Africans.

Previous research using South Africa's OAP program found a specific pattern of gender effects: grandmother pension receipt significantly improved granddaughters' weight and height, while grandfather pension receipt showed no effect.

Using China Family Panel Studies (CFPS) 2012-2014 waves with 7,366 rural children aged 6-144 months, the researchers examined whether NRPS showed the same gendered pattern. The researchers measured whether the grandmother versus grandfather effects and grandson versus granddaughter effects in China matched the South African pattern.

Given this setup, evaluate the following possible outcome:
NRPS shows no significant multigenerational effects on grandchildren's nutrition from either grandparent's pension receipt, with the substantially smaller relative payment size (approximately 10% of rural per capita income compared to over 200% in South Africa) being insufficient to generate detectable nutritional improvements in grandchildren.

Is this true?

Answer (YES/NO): NO